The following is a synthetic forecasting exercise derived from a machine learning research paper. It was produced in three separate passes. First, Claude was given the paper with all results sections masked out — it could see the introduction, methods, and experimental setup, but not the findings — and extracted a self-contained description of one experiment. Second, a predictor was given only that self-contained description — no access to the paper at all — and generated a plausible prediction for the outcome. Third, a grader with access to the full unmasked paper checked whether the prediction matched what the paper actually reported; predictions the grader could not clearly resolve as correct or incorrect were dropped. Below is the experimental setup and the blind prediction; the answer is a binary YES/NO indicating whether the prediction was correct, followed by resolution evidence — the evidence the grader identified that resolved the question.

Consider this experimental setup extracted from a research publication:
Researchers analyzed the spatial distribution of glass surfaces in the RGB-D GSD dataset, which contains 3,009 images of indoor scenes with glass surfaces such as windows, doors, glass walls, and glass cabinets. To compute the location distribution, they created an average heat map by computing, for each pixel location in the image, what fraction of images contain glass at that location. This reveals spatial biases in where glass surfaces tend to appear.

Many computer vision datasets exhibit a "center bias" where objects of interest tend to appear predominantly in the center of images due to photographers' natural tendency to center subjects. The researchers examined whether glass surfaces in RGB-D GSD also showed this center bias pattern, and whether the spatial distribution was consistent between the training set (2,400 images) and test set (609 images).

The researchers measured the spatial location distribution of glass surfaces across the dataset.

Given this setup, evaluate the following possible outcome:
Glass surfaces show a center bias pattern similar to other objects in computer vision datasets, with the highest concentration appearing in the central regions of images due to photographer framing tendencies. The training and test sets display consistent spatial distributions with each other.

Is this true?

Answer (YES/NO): NO